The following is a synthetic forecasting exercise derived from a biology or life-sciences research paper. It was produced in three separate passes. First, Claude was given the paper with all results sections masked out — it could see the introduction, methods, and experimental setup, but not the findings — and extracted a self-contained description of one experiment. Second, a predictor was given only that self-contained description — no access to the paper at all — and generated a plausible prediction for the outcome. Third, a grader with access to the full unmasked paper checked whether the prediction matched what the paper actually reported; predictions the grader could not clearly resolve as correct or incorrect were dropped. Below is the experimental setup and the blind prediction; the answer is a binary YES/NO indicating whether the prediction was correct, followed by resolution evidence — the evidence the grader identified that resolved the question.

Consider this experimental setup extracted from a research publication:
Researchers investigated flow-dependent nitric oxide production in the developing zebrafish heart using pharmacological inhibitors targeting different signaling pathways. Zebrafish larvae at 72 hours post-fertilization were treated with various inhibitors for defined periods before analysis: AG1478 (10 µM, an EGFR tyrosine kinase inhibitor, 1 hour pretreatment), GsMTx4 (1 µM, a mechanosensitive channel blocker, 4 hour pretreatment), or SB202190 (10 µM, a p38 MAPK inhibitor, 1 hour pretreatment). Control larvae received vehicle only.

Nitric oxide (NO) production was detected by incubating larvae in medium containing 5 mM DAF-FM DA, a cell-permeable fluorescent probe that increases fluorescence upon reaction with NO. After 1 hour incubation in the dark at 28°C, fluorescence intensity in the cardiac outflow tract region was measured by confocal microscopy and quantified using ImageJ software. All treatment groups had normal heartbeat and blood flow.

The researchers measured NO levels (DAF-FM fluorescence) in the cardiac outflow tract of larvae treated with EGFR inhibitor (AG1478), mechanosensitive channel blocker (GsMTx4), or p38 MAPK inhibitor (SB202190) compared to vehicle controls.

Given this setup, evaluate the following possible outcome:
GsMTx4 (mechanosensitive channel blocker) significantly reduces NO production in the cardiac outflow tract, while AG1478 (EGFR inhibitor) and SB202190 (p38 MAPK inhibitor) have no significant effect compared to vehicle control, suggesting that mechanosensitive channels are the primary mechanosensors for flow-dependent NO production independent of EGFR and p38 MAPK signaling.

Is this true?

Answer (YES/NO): NO